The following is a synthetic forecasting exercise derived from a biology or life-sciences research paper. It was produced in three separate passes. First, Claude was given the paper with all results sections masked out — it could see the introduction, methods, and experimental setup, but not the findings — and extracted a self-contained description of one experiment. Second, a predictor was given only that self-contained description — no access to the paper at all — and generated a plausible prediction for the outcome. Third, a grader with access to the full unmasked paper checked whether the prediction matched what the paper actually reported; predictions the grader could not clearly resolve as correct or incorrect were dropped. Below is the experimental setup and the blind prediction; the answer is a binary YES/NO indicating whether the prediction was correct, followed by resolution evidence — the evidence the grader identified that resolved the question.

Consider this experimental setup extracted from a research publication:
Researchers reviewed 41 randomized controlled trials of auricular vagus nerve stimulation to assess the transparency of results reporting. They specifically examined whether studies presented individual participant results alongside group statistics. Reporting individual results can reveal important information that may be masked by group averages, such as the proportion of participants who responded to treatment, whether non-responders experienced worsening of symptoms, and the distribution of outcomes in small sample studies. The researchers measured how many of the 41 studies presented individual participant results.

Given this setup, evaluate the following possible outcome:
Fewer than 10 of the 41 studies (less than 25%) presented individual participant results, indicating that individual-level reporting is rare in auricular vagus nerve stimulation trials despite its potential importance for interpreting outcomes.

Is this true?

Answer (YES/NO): NO